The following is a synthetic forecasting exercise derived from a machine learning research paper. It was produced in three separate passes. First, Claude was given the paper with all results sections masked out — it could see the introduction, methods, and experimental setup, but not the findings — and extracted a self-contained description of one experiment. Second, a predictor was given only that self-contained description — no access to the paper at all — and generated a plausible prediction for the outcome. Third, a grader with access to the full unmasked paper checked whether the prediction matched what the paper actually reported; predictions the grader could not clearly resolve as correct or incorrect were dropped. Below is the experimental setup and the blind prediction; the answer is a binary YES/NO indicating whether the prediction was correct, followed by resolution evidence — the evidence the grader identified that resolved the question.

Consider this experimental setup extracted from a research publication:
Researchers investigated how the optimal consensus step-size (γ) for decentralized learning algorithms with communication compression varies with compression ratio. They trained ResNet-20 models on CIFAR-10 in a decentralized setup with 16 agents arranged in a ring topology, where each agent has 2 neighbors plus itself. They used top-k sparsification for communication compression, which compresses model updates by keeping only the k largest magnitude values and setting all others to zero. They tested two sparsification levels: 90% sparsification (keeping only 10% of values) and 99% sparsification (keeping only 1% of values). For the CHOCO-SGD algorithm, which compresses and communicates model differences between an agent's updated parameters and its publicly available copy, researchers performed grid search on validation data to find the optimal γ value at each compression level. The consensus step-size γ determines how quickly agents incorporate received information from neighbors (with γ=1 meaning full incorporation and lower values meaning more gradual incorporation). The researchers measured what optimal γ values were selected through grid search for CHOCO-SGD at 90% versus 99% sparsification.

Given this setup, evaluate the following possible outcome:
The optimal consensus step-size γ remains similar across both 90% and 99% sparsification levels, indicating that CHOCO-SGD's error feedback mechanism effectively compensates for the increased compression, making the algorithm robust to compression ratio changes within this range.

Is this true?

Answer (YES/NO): NO